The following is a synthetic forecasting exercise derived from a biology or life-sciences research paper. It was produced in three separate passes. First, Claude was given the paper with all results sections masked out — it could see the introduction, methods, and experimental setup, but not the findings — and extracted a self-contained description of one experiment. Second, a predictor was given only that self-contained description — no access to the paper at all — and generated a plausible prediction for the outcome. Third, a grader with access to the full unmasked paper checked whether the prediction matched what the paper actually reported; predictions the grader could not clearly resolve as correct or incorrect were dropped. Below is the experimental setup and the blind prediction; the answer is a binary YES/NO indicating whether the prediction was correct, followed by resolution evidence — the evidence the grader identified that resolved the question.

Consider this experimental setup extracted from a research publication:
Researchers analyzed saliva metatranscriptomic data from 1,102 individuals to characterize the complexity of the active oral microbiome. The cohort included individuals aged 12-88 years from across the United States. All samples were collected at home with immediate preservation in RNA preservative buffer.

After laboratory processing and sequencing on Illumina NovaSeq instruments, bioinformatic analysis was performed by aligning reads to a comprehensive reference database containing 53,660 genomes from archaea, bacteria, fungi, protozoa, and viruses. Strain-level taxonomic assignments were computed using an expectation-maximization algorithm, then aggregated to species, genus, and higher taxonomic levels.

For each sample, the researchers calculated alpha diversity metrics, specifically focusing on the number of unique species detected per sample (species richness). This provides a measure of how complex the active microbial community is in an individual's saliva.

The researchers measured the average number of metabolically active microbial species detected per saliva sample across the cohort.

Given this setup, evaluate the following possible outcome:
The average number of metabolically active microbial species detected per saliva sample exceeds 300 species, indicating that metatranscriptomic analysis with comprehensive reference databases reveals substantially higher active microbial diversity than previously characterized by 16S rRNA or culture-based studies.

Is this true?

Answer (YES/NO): YES